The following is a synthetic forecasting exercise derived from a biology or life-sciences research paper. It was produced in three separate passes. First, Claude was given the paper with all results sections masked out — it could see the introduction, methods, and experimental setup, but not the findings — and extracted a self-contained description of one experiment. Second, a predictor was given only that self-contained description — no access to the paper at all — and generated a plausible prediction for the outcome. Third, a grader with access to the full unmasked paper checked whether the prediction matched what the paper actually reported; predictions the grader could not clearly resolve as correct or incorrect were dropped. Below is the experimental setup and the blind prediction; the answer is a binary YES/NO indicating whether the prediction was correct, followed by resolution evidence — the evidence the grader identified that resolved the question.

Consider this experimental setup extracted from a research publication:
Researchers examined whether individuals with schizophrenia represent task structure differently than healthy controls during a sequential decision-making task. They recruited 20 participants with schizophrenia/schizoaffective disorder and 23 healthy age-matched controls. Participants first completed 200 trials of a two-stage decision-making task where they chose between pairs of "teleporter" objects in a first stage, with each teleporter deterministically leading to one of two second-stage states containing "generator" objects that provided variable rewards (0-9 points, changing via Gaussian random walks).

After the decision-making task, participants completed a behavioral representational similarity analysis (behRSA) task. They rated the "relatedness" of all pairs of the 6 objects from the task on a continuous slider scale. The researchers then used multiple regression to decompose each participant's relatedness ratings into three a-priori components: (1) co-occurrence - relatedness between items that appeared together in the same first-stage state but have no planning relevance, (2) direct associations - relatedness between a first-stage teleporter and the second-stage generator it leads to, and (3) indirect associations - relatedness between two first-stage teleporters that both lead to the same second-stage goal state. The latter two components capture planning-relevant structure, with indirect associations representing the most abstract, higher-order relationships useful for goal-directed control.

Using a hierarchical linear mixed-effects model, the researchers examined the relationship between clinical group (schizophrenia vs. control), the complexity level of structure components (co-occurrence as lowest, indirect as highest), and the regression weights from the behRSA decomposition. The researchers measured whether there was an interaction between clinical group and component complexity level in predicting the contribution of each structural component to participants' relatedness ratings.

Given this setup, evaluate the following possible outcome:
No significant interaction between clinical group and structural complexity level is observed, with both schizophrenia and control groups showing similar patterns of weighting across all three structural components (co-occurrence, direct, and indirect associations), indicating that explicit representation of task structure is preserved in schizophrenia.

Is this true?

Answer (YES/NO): NO